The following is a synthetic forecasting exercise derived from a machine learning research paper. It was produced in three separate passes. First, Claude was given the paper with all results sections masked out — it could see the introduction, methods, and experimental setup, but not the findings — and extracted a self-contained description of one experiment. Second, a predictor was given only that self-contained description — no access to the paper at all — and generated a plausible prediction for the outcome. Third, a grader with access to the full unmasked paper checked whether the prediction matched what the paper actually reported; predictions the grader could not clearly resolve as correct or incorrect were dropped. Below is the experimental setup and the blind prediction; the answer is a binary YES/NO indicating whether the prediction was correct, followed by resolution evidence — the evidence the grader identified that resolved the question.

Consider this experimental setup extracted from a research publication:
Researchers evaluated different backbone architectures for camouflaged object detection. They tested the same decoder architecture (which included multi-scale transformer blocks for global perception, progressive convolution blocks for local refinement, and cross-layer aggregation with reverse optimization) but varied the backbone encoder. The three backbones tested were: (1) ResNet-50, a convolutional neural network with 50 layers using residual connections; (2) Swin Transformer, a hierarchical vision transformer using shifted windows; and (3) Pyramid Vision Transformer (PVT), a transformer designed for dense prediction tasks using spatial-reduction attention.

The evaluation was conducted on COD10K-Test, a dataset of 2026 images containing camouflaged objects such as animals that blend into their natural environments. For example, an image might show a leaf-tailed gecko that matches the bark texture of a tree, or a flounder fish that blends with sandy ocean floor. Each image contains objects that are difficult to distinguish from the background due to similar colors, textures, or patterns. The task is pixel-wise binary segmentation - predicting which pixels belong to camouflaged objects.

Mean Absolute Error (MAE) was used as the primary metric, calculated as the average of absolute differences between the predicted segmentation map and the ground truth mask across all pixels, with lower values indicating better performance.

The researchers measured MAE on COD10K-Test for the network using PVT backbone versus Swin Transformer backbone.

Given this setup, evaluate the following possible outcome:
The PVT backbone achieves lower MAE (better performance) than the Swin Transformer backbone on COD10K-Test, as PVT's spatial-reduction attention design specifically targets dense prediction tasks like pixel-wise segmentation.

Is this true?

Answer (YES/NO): YES